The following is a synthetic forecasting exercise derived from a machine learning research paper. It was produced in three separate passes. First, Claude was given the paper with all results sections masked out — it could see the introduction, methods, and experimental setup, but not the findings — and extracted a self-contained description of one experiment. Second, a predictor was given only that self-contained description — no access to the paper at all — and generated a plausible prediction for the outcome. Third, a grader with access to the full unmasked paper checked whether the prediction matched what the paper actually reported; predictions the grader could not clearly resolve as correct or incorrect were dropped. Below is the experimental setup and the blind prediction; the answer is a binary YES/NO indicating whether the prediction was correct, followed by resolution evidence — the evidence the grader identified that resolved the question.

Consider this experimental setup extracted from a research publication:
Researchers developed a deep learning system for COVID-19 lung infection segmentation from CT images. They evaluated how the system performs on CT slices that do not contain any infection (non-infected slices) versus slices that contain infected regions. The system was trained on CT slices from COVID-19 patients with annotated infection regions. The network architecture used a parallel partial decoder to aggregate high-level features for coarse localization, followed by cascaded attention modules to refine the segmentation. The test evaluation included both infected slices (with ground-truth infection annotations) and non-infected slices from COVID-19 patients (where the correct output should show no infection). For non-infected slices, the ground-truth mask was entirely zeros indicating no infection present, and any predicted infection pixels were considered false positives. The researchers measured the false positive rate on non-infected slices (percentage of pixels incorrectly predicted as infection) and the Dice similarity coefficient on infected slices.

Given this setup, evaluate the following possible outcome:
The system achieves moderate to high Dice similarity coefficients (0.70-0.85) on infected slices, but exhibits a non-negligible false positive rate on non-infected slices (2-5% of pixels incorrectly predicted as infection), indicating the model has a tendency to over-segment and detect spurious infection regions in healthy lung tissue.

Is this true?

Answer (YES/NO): YES